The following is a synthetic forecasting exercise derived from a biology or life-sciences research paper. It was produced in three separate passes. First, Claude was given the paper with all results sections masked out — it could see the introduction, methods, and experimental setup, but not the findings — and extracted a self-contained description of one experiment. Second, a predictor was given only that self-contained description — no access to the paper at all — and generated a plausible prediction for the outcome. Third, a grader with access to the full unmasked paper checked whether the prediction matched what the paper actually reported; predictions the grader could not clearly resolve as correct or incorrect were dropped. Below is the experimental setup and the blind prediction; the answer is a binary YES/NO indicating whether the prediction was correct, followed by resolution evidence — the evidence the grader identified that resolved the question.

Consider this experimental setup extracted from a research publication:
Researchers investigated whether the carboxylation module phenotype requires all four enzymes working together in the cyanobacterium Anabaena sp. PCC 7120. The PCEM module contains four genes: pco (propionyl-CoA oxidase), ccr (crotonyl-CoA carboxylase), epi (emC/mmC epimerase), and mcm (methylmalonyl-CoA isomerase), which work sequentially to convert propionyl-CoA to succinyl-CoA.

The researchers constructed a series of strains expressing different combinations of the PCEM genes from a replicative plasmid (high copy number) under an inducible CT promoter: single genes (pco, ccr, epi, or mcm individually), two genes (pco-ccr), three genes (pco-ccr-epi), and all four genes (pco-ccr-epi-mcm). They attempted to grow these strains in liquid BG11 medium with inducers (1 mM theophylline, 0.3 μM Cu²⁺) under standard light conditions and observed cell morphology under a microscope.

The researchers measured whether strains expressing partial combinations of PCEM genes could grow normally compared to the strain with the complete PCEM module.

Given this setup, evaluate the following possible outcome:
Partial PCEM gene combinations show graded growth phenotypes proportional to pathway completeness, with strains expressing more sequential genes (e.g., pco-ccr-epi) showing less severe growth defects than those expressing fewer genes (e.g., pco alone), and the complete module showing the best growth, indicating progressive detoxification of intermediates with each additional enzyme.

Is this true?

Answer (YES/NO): NO